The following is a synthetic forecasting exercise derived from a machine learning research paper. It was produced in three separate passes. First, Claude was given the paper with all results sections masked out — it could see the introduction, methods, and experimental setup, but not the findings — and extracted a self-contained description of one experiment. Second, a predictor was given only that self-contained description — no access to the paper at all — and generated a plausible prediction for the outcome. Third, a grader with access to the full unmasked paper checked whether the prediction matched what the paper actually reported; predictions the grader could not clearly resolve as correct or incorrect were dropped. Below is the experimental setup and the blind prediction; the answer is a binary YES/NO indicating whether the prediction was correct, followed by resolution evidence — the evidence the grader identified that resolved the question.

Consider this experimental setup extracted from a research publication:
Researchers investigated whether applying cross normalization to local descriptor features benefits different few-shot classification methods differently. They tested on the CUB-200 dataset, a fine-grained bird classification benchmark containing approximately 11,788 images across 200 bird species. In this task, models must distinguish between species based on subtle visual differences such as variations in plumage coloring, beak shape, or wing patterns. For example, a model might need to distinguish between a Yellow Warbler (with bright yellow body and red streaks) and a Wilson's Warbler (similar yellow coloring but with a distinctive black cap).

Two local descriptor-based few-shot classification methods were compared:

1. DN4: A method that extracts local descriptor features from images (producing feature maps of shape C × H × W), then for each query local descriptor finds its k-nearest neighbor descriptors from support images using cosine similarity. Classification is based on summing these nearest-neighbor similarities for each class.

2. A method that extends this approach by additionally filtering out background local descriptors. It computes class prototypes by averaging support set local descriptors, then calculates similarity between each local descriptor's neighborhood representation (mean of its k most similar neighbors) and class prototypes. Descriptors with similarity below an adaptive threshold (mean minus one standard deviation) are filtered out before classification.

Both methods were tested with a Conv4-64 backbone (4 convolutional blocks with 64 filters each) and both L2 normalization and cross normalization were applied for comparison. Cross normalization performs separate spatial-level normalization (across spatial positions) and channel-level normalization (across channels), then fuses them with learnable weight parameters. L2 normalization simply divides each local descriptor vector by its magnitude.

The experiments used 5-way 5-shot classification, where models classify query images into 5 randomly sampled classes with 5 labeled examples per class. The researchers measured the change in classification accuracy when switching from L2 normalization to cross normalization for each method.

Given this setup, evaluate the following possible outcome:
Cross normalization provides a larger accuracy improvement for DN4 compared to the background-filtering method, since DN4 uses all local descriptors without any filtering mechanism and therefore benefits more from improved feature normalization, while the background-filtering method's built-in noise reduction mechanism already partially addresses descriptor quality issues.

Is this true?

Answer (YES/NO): NO